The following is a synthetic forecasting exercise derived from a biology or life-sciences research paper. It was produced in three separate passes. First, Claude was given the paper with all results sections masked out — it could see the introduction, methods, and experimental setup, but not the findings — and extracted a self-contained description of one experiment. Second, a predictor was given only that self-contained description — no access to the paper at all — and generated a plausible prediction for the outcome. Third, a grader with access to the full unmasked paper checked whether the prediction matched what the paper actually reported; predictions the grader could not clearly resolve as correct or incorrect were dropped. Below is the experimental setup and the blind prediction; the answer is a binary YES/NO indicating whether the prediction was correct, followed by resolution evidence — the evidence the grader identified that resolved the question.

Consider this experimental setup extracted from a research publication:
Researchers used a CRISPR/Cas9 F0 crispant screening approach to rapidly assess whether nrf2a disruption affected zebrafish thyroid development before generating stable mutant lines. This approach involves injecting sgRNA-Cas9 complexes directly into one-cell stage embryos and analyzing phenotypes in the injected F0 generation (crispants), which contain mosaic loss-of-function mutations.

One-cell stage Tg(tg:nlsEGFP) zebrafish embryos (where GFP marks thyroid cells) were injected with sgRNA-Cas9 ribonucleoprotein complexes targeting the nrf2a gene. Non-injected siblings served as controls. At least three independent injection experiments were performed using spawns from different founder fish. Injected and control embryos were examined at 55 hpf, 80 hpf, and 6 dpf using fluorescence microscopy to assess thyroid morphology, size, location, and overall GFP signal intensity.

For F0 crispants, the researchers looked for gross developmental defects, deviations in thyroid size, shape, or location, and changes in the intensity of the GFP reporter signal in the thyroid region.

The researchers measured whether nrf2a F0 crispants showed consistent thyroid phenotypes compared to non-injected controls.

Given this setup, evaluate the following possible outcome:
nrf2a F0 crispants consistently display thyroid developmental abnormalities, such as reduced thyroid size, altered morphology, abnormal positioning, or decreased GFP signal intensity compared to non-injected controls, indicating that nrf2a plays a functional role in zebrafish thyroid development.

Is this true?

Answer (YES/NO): NO